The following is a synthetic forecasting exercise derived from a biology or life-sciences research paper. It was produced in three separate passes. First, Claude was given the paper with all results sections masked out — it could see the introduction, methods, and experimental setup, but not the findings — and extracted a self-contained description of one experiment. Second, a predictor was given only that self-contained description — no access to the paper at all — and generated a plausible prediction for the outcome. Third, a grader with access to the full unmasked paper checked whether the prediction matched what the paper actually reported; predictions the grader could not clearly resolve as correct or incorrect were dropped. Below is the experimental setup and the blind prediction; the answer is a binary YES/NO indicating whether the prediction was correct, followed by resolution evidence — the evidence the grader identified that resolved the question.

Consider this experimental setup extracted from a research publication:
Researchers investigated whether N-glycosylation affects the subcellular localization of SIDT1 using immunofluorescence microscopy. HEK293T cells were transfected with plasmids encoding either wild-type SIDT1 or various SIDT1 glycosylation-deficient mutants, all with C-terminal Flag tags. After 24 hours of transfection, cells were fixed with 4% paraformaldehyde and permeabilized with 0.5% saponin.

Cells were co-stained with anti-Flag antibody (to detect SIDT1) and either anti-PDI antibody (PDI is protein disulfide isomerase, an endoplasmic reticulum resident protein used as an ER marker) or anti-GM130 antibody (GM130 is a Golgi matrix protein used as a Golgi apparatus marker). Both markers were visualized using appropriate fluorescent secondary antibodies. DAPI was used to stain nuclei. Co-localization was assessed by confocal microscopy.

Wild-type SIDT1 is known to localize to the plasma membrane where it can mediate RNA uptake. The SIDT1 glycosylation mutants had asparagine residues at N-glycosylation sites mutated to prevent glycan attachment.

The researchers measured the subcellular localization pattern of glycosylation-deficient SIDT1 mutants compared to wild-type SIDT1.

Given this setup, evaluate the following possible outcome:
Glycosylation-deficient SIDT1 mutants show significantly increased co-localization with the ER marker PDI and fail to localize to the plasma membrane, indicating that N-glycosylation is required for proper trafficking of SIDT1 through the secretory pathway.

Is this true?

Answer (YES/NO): YES